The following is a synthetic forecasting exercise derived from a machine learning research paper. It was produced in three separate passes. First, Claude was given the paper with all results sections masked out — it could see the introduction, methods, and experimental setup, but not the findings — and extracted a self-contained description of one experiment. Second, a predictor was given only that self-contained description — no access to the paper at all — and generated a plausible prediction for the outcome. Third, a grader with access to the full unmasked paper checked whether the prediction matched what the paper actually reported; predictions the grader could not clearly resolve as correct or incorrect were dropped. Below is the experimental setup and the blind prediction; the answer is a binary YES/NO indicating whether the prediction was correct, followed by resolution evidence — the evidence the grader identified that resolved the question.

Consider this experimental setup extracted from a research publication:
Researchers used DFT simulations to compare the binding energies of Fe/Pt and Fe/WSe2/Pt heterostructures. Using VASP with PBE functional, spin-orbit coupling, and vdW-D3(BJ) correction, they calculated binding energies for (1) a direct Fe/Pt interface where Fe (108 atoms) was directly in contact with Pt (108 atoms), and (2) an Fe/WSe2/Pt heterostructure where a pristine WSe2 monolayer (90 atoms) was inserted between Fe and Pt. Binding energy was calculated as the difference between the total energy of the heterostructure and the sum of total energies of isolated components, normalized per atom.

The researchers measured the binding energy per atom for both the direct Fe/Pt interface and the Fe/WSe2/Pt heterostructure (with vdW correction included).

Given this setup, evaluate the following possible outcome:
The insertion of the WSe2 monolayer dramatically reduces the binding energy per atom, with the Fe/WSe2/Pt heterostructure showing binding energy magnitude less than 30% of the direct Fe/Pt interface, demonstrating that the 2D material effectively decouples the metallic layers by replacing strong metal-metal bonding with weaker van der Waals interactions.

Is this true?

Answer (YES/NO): NO